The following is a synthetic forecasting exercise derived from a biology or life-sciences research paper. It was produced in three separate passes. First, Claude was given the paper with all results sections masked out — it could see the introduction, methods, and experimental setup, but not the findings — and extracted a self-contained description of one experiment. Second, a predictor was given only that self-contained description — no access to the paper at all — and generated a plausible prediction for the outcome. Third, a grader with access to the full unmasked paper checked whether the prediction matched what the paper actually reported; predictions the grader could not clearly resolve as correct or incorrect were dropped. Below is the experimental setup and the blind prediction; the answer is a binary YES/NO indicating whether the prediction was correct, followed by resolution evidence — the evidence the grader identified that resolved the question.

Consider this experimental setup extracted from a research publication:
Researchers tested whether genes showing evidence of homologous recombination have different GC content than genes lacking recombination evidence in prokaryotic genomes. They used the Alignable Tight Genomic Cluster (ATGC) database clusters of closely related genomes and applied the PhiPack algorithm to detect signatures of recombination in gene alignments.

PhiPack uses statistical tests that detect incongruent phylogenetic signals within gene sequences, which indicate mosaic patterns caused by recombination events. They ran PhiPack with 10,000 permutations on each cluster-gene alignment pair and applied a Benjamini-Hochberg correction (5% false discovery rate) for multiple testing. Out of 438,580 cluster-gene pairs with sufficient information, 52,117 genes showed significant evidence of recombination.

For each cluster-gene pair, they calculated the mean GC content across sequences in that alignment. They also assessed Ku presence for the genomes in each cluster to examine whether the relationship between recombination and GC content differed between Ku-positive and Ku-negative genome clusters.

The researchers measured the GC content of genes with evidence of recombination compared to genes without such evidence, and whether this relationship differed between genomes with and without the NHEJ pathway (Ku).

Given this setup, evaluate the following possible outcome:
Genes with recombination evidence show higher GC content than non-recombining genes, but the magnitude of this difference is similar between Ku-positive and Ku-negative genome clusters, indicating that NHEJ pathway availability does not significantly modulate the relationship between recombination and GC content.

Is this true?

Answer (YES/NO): NO